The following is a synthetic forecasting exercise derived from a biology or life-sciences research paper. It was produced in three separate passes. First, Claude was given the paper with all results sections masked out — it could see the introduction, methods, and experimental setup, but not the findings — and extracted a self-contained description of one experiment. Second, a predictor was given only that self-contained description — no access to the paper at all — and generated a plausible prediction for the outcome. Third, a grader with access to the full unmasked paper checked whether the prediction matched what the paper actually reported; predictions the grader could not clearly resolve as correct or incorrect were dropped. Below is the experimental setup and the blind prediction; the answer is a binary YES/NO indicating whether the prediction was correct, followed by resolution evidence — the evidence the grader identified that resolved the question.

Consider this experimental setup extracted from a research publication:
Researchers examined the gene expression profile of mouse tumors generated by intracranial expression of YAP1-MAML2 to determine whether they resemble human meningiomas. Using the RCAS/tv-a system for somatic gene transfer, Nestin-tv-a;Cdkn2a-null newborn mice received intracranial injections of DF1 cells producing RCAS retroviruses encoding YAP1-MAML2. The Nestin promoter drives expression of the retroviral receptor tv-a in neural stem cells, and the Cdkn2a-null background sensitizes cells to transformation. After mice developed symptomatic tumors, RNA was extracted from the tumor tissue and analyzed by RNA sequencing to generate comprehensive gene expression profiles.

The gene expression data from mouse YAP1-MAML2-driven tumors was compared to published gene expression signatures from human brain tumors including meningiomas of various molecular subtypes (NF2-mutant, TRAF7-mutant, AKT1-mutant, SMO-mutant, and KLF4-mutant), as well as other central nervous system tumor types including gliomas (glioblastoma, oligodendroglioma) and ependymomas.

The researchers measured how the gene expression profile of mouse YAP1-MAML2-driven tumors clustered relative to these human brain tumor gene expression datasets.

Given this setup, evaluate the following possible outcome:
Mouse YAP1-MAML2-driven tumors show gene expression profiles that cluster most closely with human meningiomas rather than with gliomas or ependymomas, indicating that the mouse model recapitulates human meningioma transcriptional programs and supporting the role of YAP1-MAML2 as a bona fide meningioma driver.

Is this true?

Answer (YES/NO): YES